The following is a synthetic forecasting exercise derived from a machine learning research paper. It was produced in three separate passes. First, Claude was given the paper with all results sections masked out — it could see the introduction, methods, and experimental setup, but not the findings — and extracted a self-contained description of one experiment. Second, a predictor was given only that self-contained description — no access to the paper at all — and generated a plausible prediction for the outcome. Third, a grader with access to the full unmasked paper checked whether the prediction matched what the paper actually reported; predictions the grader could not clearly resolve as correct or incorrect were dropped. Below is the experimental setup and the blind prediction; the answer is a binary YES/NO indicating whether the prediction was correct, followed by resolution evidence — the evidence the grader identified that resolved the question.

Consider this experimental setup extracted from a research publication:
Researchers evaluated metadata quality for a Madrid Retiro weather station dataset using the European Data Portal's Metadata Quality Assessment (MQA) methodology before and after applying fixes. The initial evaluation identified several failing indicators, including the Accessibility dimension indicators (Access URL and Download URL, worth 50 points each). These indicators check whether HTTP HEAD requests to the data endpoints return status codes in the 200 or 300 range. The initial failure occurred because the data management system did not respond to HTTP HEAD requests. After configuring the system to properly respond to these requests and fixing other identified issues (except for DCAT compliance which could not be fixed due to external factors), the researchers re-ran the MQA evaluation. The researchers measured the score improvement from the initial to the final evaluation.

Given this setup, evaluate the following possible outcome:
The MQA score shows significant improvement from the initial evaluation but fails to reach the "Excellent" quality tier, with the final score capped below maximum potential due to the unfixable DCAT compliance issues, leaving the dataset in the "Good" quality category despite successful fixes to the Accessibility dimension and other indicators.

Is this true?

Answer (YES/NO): NO